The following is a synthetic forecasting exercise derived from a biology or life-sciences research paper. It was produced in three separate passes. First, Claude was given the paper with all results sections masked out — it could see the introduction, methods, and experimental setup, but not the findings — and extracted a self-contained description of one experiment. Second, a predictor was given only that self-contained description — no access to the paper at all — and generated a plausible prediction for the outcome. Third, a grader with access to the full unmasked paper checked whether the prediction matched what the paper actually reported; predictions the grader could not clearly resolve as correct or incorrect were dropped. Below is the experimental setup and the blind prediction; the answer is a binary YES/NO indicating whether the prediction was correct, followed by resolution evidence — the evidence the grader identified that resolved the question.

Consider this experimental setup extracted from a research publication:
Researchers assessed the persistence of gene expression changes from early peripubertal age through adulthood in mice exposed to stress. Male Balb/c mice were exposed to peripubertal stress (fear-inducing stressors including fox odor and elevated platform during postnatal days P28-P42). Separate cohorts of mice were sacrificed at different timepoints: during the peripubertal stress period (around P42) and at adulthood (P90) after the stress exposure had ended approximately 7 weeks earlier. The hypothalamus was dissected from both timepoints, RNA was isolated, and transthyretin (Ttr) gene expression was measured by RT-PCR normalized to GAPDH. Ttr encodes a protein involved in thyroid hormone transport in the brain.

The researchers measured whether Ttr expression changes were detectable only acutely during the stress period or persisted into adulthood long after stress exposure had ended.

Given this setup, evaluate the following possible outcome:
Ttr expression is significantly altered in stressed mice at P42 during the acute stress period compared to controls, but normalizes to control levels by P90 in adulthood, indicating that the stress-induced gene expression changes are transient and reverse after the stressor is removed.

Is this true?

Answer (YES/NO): NO